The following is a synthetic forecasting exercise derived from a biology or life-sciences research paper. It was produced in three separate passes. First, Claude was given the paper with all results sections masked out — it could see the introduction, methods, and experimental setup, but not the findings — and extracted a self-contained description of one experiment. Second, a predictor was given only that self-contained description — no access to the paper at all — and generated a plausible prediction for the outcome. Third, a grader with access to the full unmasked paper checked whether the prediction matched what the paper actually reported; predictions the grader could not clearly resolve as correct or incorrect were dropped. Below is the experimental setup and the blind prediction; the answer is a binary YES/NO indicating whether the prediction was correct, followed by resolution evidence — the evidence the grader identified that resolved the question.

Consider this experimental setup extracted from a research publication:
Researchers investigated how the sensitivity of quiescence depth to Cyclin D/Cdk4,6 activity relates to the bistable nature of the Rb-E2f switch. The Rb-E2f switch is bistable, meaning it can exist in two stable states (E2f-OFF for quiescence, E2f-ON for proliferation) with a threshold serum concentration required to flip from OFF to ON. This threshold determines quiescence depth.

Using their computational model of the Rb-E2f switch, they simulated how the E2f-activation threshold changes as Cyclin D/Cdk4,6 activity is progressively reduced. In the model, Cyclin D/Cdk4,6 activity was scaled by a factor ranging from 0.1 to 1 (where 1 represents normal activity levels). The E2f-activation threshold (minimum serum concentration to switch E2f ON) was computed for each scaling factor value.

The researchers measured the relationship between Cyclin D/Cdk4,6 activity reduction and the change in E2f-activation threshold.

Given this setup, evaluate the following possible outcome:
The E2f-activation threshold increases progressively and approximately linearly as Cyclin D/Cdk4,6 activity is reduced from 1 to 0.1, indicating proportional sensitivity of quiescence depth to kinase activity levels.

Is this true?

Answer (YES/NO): NO